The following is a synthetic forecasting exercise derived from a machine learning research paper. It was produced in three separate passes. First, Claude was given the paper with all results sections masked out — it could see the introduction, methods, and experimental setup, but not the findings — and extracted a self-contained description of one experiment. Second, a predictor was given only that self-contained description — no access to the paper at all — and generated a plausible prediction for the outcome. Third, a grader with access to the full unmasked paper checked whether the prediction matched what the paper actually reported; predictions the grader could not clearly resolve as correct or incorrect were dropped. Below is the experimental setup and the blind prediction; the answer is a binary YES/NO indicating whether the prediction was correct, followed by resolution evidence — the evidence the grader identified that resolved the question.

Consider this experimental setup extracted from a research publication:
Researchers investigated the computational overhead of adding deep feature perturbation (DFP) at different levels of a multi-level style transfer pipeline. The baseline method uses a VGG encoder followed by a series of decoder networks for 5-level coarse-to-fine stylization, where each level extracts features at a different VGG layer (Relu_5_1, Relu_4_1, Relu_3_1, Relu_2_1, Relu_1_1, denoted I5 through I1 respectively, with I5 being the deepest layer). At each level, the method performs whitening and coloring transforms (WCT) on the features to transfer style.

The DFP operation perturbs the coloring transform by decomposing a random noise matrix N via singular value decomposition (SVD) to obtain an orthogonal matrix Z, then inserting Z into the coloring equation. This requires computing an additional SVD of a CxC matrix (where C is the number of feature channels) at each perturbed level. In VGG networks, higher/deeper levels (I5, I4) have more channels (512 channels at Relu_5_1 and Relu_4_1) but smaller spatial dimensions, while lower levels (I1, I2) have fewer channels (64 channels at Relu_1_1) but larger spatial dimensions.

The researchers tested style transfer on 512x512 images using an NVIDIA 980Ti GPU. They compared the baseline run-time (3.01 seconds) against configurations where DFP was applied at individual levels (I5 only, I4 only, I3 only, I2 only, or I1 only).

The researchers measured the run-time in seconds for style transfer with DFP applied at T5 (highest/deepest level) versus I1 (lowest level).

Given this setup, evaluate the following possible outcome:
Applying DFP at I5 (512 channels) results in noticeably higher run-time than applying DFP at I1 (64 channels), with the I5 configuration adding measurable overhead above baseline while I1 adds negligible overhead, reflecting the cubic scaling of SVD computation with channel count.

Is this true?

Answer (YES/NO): YES